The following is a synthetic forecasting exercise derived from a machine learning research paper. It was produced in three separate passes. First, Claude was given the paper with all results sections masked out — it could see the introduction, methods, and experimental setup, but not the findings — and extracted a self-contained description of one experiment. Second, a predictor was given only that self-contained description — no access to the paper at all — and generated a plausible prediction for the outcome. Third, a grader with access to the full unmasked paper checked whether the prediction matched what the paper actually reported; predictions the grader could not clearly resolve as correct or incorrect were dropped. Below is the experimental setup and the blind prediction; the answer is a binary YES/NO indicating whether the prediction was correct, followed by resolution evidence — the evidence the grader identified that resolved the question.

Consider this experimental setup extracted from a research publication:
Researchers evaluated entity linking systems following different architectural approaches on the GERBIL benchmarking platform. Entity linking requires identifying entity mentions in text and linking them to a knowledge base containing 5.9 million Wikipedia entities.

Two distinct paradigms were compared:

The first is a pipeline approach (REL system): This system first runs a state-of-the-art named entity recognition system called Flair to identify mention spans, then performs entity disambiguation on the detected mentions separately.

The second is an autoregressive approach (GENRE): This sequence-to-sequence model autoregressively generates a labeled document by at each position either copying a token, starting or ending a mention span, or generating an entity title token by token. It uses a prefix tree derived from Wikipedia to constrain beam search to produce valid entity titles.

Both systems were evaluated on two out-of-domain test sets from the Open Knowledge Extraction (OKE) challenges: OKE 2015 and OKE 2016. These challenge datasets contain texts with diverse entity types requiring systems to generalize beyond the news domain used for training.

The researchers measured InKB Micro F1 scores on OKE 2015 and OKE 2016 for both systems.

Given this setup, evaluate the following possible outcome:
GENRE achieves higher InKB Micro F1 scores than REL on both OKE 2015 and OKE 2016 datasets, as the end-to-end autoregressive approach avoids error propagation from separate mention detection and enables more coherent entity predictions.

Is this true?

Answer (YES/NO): NO